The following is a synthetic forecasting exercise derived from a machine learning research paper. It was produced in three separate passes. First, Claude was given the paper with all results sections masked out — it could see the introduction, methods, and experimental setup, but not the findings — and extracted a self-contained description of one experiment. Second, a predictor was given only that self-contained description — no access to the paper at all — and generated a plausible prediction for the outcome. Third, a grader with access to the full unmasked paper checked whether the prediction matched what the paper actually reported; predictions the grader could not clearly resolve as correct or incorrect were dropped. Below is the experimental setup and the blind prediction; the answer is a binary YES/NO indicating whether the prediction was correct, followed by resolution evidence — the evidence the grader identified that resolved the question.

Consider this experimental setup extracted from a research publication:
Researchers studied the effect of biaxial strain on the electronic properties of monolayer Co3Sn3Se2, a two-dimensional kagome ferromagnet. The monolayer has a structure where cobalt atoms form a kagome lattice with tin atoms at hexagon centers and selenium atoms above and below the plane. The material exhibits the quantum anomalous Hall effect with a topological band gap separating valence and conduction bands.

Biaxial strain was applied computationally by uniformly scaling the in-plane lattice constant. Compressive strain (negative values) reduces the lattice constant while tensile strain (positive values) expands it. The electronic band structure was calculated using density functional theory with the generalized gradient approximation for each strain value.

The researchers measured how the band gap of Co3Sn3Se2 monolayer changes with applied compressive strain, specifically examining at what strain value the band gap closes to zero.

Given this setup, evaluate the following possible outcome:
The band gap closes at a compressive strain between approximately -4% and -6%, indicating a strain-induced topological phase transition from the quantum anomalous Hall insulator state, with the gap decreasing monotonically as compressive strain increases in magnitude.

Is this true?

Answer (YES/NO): NO